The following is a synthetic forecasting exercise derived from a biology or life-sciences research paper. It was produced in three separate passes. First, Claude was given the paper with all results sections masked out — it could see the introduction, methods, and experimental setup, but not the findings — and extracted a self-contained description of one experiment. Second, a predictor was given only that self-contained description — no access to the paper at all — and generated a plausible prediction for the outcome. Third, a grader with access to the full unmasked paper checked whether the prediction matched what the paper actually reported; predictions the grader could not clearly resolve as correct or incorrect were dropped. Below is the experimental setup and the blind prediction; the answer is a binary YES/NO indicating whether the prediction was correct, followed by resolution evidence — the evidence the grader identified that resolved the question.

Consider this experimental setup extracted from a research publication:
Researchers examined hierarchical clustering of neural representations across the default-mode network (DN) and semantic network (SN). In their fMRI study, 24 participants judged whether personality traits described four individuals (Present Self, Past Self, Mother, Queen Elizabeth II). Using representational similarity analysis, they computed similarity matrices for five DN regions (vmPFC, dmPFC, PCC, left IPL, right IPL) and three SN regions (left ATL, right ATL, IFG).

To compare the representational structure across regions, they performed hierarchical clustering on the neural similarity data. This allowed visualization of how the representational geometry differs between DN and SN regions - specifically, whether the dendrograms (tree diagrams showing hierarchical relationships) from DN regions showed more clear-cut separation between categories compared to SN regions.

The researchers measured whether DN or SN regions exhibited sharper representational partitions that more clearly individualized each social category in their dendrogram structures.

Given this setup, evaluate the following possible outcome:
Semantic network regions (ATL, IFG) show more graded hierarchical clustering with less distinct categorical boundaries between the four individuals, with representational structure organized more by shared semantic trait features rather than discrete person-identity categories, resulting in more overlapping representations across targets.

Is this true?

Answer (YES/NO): NO